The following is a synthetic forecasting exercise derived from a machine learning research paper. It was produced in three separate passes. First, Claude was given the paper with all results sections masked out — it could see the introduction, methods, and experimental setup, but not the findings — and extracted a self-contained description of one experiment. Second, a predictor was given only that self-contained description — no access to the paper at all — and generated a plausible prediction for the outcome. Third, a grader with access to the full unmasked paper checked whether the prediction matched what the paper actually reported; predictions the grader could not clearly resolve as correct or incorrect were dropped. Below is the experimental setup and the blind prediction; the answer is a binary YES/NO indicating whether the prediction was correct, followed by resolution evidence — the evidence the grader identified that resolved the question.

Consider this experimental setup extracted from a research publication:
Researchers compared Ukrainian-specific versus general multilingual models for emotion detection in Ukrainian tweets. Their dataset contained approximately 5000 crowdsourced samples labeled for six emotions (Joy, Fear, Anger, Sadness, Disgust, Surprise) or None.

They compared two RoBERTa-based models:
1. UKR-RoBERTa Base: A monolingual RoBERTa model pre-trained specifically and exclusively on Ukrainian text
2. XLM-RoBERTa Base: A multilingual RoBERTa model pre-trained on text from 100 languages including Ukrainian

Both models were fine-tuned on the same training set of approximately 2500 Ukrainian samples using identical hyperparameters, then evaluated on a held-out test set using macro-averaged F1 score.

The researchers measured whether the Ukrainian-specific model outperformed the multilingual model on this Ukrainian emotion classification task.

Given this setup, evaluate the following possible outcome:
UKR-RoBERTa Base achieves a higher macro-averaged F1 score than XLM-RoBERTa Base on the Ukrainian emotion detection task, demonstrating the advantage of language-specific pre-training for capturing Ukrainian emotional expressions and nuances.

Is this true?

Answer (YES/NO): YES